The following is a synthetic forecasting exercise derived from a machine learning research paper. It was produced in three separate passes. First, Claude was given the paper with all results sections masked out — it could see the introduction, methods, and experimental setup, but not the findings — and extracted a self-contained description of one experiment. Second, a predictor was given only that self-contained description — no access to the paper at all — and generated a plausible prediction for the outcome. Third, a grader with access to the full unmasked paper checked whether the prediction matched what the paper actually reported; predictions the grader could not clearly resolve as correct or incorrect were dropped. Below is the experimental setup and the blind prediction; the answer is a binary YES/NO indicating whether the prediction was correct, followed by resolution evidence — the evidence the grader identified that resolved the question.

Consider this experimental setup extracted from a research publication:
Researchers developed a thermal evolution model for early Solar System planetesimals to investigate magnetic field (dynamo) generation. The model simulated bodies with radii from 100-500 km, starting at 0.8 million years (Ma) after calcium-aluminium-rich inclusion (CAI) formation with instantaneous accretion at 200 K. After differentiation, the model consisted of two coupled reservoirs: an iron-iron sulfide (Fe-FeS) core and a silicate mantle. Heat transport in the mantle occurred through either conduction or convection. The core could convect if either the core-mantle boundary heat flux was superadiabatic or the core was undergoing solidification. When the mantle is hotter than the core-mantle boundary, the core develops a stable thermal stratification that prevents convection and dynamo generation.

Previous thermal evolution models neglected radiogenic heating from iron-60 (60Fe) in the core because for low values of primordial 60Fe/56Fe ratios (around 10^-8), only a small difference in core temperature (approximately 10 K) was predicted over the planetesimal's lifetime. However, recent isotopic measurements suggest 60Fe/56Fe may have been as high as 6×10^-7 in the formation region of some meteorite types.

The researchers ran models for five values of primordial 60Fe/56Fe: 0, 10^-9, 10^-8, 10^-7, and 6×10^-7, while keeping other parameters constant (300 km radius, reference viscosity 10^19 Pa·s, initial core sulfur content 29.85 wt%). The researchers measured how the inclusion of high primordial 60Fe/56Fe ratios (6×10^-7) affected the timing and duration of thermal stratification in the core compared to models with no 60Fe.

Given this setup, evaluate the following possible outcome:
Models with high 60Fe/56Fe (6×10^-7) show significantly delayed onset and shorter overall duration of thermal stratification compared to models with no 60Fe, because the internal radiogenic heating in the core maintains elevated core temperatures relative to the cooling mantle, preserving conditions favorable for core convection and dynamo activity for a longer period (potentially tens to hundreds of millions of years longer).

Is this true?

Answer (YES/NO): NO